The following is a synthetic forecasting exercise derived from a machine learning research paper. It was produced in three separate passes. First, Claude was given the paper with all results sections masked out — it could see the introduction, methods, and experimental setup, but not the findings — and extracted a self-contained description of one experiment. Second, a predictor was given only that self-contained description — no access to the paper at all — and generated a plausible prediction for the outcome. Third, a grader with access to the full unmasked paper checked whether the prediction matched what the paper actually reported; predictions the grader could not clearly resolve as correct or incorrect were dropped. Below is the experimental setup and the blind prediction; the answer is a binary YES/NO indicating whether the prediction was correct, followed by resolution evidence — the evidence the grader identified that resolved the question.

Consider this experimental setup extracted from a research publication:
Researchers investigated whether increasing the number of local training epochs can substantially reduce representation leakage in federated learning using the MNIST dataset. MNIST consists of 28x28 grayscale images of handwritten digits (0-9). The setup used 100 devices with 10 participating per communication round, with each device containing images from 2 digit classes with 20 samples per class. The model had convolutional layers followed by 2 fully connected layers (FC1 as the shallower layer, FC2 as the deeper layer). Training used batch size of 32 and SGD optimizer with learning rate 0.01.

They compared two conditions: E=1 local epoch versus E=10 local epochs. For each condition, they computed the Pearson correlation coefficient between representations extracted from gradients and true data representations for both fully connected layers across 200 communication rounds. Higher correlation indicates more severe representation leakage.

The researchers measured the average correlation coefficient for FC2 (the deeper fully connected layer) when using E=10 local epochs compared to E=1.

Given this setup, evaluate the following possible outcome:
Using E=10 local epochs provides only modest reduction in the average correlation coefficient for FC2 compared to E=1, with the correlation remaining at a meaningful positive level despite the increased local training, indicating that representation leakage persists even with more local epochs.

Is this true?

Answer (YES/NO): YES